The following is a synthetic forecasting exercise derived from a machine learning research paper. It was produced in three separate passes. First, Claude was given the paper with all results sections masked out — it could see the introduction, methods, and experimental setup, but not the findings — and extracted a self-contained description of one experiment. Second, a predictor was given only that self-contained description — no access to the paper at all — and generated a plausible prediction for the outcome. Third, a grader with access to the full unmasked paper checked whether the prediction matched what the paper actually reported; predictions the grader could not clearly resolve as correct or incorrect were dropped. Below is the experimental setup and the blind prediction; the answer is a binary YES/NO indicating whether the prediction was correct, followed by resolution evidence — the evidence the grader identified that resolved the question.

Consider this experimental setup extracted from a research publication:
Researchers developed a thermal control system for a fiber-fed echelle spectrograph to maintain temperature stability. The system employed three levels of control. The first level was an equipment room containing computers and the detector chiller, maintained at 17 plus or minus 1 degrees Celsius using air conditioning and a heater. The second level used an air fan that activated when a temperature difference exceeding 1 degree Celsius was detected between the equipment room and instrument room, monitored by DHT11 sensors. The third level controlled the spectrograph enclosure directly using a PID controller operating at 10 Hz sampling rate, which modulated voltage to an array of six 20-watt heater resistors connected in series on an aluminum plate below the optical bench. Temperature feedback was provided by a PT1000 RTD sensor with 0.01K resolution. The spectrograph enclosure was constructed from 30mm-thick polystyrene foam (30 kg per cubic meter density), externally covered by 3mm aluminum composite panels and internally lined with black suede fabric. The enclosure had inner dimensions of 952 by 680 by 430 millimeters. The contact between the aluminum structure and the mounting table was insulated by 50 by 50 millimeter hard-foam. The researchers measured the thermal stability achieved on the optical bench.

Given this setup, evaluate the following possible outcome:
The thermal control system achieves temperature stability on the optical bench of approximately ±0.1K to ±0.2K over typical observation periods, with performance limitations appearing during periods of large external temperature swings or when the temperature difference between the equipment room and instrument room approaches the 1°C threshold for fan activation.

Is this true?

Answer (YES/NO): NO